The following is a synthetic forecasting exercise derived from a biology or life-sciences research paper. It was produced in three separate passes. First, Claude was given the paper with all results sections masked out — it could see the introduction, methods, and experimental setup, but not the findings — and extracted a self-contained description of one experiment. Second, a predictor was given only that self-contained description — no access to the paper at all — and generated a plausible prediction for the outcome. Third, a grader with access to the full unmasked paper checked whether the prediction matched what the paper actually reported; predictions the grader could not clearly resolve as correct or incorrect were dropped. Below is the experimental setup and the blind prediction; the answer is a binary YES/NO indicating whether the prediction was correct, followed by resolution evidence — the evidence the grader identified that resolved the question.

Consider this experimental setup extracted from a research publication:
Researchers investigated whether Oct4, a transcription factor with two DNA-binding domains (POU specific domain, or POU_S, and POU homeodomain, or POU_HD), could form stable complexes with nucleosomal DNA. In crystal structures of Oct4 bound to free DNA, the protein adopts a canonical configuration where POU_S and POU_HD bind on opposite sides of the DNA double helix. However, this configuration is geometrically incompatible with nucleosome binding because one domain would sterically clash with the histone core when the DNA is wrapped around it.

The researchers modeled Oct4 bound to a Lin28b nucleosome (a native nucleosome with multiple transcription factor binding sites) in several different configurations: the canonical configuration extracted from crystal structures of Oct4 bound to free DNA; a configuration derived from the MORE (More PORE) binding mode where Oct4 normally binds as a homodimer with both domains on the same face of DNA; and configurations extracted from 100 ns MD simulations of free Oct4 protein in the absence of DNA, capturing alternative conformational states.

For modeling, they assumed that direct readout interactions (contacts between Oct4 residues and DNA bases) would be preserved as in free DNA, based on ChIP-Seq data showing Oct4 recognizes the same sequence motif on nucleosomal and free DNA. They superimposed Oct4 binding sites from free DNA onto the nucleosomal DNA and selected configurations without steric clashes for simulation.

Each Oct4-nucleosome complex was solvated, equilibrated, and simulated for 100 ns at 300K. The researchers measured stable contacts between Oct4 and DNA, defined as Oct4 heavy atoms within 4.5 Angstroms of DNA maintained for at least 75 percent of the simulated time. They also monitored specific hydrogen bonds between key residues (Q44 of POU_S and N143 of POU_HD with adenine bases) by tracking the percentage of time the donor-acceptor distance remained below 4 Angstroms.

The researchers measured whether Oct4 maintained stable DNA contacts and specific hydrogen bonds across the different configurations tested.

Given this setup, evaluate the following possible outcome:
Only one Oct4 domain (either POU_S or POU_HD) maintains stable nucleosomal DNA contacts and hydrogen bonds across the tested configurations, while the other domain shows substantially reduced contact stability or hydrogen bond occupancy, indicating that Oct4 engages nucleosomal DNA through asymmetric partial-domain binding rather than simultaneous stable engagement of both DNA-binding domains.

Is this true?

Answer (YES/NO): YES